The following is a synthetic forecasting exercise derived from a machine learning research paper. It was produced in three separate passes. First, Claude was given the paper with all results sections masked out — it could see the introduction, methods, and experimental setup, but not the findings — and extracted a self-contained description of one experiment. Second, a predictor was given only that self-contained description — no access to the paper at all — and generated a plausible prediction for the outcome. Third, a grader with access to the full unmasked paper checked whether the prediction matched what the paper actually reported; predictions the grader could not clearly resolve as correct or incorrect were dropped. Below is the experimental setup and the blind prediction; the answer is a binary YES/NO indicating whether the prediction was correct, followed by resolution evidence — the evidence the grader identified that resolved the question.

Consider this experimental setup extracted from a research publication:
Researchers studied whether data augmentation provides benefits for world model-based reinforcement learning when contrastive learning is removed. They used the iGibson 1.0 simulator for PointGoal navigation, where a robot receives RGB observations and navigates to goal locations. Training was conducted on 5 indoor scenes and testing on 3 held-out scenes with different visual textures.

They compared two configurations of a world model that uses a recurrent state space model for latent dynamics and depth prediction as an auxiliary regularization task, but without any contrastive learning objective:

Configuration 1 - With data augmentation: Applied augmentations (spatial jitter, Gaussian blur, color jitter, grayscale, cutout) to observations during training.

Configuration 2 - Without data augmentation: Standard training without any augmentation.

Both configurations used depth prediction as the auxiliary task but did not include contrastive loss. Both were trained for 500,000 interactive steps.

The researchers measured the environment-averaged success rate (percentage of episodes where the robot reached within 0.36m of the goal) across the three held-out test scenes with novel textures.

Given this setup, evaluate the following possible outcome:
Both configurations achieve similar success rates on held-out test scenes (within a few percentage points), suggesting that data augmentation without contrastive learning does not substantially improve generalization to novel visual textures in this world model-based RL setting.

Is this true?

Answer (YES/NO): NO